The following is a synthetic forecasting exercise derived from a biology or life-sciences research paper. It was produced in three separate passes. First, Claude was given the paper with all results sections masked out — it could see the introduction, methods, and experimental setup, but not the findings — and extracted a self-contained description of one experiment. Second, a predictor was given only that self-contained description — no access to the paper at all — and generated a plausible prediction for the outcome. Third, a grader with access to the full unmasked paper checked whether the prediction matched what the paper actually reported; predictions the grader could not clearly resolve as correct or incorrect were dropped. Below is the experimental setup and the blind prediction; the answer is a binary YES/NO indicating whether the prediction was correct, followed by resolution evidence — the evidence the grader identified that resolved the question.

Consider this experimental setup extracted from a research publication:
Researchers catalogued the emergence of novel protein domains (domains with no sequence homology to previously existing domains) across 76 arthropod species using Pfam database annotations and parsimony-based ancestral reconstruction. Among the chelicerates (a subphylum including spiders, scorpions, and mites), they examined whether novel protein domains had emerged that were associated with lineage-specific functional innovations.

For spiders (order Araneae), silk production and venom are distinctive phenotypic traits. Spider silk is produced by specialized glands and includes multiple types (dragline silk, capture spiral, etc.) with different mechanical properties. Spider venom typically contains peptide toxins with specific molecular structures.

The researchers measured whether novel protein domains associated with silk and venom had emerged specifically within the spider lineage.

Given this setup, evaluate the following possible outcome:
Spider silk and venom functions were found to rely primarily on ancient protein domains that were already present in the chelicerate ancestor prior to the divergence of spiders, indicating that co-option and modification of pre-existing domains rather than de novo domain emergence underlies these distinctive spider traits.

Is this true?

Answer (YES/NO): NO